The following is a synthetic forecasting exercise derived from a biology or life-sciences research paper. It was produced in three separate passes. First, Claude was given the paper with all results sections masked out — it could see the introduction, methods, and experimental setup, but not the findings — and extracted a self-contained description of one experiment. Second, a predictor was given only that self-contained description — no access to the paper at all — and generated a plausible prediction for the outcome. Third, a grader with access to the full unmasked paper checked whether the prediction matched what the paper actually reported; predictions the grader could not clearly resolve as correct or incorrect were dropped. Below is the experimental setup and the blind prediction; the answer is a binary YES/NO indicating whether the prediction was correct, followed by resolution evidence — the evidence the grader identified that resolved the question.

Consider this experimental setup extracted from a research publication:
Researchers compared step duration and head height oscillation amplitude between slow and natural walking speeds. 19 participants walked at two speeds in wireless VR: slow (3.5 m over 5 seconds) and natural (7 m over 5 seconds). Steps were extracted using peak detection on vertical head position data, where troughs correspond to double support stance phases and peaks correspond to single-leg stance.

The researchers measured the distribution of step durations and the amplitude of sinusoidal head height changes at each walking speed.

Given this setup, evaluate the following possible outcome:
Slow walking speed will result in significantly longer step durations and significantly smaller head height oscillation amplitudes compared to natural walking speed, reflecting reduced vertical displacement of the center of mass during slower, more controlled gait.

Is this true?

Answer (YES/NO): YES